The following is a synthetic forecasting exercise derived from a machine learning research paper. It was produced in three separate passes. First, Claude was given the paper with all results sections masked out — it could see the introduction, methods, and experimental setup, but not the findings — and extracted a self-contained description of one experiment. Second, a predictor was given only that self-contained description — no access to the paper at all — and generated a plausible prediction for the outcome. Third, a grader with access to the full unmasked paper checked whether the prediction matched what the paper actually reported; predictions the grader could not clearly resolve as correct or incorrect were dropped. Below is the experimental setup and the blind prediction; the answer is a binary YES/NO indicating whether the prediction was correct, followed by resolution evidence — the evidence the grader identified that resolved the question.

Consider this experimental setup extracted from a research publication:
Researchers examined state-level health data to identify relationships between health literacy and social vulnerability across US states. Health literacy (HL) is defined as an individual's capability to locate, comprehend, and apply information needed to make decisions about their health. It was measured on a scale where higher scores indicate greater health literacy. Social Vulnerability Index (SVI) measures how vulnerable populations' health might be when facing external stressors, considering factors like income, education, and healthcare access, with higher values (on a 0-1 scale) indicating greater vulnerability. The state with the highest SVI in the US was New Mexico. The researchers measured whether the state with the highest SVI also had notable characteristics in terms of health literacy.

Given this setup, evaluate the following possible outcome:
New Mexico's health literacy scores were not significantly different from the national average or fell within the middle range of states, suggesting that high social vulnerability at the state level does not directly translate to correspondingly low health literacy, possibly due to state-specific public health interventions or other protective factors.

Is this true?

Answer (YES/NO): NO